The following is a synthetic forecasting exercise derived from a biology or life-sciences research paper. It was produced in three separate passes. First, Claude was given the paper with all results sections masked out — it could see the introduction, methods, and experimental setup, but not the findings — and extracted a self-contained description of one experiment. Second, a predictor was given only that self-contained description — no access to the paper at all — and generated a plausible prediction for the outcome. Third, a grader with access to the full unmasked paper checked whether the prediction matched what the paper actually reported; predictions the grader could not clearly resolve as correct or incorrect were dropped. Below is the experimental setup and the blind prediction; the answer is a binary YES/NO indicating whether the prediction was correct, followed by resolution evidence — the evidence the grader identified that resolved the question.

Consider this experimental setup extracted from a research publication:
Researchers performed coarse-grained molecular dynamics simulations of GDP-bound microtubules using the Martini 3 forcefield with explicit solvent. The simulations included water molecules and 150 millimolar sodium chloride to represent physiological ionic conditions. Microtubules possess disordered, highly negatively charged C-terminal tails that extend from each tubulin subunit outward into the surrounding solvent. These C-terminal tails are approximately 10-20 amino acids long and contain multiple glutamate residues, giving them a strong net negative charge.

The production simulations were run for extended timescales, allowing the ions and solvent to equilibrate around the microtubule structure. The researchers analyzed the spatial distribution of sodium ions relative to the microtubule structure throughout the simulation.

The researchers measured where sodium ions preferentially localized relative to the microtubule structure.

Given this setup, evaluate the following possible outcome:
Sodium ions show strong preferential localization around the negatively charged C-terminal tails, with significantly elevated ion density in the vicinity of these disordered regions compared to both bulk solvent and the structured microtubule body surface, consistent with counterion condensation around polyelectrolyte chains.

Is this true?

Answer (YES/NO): YES